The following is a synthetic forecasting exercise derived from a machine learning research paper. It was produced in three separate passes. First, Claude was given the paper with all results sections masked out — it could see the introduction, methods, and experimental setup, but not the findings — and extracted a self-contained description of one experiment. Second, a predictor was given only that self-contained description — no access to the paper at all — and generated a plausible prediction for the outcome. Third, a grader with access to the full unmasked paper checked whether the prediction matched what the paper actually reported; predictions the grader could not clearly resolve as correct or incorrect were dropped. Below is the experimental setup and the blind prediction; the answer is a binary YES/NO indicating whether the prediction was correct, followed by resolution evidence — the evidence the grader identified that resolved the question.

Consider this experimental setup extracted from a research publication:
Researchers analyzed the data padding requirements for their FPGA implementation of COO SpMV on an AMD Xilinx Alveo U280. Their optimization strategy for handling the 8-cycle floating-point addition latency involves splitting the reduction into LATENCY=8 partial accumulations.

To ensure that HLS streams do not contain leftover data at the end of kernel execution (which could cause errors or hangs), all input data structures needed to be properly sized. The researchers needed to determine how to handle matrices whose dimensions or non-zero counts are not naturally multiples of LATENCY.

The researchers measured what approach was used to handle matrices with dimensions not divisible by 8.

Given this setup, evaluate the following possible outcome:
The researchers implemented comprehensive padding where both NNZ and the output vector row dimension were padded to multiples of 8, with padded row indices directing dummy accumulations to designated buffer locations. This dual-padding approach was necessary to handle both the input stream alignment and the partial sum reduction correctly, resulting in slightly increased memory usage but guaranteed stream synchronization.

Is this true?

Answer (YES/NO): NO